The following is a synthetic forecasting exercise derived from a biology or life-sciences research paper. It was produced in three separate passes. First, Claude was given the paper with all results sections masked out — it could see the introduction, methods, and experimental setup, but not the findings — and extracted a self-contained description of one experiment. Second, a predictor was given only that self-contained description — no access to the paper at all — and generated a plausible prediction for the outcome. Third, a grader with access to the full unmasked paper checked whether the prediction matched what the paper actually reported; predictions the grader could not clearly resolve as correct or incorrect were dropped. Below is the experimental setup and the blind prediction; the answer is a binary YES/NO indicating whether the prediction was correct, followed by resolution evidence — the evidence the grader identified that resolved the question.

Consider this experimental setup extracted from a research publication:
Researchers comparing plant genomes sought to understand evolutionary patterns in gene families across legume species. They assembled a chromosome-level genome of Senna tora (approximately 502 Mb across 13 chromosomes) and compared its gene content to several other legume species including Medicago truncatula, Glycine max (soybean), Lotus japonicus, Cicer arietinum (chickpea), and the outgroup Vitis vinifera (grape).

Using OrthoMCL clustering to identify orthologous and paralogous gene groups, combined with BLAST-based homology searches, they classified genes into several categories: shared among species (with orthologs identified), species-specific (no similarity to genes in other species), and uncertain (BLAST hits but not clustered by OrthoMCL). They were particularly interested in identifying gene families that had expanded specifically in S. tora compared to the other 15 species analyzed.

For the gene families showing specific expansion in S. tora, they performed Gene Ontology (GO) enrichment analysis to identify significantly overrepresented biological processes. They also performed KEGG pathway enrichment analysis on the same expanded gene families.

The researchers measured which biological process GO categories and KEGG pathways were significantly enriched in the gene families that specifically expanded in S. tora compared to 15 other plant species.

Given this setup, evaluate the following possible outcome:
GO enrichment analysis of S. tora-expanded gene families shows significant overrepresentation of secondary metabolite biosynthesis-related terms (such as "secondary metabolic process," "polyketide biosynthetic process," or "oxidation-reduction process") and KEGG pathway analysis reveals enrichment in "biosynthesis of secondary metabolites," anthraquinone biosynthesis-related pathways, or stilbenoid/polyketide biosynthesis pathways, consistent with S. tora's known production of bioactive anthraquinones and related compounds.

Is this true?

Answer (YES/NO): NO